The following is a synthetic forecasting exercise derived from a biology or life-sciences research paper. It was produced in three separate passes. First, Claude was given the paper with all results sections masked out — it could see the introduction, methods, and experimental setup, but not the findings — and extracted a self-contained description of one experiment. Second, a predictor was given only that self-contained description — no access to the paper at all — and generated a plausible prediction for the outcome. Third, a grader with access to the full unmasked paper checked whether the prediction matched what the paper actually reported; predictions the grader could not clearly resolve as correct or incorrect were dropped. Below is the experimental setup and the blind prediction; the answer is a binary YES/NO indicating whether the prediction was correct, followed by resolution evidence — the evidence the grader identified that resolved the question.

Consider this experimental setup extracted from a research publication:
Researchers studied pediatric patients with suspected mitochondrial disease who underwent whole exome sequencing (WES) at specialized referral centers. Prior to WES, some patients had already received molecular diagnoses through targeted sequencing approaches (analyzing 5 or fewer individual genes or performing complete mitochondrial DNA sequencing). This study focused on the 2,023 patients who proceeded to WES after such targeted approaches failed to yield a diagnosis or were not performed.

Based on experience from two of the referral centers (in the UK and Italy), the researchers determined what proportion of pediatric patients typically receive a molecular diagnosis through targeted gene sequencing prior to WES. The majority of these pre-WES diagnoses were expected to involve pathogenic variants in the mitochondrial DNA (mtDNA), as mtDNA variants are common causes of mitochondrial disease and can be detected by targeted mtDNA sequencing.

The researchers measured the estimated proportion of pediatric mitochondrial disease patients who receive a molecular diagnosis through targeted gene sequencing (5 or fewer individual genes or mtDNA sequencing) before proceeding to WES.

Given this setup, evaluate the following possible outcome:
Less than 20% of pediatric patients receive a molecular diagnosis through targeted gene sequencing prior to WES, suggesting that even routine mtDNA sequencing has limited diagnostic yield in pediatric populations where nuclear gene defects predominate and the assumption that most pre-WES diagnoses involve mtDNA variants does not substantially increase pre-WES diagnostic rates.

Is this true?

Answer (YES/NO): YES